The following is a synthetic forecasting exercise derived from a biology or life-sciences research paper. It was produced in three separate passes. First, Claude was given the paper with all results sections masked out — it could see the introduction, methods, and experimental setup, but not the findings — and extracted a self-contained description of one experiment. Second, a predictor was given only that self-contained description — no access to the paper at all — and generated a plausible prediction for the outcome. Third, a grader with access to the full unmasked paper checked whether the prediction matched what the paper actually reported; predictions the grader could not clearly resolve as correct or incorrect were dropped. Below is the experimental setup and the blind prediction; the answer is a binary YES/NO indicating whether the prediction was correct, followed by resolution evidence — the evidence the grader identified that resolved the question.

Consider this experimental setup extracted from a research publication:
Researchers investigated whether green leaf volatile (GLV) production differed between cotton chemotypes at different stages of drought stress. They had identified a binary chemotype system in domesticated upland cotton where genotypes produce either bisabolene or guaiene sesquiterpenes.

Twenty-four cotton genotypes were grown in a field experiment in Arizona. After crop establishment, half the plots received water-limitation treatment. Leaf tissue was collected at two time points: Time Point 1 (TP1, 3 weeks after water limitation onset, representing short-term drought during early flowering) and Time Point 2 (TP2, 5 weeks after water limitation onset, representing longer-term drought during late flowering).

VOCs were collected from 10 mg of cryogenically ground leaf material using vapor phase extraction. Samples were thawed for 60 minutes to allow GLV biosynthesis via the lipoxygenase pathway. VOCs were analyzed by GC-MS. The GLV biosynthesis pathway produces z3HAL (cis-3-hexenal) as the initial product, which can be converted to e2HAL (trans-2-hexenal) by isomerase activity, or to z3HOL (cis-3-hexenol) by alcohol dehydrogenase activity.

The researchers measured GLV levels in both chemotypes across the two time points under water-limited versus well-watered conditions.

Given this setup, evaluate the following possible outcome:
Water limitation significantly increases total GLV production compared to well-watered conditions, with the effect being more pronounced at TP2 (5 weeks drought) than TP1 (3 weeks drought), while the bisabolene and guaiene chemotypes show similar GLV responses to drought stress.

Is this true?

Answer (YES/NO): NO